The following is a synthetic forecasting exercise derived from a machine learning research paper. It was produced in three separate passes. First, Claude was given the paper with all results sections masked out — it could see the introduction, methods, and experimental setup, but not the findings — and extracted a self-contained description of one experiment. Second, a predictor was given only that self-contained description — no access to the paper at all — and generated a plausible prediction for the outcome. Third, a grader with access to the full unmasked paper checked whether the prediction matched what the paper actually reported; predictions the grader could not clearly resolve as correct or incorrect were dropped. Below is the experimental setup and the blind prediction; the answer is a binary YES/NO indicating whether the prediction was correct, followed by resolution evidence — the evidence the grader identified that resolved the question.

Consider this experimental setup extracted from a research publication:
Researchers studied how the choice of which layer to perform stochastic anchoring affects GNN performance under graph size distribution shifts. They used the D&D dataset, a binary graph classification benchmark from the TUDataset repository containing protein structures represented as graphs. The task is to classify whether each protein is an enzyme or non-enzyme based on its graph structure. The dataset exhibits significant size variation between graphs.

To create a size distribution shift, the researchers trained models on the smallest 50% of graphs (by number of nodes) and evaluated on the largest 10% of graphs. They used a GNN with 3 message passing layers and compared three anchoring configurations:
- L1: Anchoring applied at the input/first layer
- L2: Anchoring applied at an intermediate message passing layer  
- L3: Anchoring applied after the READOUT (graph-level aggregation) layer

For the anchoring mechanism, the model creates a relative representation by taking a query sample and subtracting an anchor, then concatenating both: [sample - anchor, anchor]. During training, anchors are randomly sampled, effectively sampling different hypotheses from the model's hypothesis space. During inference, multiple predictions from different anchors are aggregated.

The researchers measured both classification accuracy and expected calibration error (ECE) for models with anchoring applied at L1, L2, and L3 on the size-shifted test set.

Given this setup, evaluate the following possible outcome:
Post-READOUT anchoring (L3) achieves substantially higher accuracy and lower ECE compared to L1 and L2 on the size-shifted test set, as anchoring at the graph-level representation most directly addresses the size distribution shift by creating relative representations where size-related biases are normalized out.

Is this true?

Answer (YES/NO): YES